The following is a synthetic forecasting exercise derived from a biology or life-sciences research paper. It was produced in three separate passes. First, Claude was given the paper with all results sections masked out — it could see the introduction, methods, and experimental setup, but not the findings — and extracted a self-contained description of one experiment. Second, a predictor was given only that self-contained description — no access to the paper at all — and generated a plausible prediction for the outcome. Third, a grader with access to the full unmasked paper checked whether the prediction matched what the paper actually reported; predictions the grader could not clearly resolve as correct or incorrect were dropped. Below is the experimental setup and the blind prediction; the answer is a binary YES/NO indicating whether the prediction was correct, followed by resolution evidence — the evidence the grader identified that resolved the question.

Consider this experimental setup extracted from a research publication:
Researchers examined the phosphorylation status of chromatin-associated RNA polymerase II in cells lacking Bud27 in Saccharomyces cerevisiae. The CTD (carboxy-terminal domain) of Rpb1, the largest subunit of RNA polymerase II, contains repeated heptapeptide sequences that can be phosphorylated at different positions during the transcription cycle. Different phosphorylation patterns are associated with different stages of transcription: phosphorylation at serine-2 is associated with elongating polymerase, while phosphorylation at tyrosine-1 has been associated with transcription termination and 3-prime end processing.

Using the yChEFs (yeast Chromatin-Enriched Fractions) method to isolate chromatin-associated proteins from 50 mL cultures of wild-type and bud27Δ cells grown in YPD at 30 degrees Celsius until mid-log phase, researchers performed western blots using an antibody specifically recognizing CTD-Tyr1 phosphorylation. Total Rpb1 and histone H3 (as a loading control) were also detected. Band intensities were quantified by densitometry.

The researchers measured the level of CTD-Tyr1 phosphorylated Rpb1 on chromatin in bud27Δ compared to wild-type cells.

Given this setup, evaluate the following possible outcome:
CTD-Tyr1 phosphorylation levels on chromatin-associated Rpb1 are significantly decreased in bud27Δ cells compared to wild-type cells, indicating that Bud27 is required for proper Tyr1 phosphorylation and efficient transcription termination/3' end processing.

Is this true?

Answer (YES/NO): NO